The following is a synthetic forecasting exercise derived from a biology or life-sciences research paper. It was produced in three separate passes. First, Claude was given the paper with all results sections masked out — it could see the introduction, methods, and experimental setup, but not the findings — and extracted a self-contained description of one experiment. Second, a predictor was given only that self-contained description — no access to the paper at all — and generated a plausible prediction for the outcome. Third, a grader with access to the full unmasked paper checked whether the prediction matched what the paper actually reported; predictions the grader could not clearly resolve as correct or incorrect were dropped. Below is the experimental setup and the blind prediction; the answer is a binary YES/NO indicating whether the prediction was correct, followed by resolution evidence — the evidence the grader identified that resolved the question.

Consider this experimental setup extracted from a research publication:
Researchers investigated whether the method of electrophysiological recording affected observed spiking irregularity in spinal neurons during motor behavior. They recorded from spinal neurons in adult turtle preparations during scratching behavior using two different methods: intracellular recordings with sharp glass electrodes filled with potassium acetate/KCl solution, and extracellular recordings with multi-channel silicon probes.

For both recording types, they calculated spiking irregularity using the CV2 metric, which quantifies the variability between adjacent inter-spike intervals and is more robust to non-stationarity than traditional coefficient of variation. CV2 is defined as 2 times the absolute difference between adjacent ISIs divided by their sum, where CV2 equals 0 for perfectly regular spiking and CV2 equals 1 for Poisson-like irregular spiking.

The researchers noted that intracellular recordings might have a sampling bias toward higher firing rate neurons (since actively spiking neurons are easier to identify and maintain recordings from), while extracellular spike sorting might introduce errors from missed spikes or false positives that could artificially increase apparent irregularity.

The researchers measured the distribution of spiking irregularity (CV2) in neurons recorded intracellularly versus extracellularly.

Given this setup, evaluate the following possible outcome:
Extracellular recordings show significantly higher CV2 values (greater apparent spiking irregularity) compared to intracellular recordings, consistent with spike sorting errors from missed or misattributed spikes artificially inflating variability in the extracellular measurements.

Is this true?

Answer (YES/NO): NO